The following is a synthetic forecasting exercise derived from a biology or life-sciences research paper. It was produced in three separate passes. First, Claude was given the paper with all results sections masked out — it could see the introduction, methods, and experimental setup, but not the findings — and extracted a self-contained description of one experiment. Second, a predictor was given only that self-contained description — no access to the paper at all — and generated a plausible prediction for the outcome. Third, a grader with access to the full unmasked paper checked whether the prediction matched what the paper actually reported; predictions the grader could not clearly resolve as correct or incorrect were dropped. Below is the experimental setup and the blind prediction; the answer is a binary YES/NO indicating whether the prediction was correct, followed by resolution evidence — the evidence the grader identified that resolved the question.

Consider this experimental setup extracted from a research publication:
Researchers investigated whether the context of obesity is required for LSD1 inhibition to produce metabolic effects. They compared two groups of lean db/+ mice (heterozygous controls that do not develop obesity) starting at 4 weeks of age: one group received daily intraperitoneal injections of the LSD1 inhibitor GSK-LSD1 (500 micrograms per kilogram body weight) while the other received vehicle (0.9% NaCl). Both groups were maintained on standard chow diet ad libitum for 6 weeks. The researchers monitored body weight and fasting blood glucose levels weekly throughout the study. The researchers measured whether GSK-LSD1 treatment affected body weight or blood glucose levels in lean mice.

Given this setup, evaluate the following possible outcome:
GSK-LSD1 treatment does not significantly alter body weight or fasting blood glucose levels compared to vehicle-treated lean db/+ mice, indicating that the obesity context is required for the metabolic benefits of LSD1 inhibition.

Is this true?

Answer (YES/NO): YES